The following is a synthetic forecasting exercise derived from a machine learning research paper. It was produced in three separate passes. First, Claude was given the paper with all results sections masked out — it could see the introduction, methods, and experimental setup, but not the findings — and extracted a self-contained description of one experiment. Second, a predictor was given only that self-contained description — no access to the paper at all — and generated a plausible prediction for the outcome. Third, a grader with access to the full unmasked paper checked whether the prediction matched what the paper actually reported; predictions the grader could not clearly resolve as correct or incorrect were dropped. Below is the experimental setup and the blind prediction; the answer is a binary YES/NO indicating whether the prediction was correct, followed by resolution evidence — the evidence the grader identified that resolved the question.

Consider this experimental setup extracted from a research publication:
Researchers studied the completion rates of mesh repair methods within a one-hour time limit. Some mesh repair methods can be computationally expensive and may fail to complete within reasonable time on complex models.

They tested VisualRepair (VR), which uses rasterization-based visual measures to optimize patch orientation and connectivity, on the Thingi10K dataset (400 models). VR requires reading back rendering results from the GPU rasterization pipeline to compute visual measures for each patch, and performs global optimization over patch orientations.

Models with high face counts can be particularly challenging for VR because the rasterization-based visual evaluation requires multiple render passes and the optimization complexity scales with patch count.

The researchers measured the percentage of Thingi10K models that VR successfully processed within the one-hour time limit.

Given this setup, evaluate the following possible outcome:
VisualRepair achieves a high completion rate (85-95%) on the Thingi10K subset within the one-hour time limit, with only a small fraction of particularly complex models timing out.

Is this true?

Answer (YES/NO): YES